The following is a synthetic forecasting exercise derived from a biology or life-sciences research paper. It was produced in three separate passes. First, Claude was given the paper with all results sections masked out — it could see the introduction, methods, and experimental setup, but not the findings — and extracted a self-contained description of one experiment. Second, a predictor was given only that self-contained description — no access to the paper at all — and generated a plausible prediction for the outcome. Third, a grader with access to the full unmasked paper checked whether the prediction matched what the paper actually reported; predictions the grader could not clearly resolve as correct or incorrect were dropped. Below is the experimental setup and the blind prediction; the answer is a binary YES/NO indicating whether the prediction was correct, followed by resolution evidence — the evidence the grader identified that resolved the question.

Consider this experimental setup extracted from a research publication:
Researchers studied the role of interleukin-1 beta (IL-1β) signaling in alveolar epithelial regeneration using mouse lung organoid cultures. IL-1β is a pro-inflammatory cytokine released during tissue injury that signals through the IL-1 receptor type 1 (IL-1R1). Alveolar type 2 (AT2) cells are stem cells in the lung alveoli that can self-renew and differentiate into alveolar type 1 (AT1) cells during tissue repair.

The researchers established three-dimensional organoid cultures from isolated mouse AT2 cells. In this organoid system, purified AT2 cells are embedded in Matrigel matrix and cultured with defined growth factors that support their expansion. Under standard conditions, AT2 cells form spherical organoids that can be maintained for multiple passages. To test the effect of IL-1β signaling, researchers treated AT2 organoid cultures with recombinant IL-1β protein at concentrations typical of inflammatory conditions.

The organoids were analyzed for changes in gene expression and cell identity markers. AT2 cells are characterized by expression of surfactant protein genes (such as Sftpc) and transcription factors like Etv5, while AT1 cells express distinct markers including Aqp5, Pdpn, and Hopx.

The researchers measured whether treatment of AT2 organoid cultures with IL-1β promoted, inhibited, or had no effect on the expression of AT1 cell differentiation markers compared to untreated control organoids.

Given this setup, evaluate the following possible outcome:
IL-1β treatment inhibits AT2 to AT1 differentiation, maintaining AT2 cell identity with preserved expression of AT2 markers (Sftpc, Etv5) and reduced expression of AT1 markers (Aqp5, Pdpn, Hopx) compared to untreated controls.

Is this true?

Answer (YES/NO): NO